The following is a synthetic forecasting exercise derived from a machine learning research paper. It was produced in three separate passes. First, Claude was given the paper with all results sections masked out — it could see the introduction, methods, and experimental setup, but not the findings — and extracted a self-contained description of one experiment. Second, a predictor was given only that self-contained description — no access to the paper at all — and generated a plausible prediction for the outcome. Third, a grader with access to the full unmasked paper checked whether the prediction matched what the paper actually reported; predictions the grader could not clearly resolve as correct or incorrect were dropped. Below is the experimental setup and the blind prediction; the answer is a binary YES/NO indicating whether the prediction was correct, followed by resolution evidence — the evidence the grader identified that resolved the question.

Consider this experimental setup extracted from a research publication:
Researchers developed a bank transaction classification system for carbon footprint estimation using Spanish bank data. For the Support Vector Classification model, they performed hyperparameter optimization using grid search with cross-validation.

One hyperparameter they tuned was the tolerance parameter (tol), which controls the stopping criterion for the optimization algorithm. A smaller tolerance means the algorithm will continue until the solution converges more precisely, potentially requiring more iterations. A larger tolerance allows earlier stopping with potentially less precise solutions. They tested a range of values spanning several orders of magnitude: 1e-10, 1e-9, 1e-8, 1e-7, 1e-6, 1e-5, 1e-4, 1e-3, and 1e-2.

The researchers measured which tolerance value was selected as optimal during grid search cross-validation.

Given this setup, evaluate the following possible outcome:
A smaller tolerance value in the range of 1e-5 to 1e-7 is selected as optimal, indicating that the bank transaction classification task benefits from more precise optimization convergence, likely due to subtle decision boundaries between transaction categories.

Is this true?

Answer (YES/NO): NO